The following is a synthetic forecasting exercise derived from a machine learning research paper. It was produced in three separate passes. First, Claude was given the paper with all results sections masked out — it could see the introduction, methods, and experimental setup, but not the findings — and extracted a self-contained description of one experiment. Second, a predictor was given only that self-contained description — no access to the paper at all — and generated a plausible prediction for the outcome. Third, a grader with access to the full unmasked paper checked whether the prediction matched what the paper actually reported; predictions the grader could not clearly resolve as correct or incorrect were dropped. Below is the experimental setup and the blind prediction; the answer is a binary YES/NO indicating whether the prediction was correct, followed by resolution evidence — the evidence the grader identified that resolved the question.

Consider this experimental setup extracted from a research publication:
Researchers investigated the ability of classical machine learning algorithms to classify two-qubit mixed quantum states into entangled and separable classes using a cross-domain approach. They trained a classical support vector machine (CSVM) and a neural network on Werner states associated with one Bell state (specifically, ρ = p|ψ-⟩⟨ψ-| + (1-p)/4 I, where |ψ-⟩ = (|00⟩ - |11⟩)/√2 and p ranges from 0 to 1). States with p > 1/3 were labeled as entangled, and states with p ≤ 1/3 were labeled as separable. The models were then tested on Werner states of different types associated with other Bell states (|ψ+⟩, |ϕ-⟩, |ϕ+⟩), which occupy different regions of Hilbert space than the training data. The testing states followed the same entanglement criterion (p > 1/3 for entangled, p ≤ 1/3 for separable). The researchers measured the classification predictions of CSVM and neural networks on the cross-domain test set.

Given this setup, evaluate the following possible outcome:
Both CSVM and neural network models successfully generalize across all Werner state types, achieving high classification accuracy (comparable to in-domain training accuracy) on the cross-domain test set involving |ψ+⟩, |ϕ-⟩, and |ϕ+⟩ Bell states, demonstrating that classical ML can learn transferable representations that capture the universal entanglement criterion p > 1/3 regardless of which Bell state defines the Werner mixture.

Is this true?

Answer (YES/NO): NO